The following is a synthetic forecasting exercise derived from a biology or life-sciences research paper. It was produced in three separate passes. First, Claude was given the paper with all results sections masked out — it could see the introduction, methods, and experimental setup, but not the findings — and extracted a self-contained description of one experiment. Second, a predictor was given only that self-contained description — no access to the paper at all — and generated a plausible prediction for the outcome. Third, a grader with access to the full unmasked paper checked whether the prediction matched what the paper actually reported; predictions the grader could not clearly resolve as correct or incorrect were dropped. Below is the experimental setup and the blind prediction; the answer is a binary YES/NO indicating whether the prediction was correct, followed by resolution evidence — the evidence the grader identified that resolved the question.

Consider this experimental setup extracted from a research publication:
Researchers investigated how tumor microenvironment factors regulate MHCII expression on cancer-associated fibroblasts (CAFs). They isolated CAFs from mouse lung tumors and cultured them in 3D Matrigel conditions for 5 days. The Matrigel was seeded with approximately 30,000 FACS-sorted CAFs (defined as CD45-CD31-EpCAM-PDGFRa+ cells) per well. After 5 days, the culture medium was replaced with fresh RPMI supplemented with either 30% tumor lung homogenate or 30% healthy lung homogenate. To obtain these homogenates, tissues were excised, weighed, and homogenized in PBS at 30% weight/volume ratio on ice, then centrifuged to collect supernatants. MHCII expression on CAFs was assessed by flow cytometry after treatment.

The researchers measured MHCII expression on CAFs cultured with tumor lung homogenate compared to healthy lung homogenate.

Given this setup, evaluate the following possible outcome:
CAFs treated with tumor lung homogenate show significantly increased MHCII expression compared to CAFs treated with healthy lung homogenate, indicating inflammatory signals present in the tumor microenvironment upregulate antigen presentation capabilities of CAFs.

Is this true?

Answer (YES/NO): YES